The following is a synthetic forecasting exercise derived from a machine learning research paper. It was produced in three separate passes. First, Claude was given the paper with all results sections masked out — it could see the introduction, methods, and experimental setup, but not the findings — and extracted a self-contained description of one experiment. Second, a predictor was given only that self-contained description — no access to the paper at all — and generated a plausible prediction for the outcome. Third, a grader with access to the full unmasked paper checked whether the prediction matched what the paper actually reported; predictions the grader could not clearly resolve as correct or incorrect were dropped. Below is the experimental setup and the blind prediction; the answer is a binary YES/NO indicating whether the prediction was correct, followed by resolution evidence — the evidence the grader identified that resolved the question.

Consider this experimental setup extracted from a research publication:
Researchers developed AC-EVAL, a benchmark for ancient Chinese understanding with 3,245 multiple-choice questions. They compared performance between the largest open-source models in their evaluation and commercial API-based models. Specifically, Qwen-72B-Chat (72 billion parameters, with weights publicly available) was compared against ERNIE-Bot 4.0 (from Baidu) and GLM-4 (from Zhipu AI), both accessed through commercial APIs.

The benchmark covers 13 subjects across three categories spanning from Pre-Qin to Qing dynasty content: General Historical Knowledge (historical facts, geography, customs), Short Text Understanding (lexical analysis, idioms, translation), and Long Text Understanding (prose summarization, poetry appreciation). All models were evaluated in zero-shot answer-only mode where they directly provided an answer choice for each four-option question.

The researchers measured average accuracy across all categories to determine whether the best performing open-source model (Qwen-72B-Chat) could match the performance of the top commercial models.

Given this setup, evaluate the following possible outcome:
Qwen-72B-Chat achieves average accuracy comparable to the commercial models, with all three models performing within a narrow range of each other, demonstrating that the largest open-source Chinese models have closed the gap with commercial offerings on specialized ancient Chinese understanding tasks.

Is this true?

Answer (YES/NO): NO